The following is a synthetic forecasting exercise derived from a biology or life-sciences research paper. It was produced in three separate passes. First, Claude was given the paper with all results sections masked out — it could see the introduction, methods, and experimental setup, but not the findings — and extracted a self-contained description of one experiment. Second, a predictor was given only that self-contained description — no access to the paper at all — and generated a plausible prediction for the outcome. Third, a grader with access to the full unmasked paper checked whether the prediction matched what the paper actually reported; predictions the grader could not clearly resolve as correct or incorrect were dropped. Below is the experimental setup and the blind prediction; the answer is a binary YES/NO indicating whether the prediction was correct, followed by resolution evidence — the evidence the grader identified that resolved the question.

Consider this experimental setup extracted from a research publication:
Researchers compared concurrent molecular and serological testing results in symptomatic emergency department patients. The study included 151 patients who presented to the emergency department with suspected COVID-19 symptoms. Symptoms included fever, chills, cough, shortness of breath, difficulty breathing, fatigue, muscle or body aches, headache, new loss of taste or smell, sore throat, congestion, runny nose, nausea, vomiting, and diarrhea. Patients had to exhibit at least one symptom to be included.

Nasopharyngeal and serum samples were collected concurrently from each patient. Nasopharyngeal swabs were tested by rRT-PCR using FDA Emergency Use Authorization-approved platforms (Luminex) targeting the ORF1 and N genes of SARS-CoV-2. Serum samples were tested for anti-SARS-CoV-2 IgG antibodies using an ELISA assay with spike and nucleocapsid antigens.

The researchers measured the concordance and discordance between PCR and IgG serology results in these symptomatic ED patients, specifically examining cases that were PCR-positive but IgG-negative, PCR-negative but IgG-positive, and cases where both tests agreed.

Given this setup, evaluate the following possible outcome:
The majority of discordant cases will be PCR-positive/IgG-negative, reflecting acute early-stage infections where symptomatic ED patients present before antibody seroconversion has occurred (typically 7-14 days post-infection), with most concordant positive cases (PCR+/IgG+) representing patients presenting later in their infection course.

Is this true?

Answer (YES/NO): NO